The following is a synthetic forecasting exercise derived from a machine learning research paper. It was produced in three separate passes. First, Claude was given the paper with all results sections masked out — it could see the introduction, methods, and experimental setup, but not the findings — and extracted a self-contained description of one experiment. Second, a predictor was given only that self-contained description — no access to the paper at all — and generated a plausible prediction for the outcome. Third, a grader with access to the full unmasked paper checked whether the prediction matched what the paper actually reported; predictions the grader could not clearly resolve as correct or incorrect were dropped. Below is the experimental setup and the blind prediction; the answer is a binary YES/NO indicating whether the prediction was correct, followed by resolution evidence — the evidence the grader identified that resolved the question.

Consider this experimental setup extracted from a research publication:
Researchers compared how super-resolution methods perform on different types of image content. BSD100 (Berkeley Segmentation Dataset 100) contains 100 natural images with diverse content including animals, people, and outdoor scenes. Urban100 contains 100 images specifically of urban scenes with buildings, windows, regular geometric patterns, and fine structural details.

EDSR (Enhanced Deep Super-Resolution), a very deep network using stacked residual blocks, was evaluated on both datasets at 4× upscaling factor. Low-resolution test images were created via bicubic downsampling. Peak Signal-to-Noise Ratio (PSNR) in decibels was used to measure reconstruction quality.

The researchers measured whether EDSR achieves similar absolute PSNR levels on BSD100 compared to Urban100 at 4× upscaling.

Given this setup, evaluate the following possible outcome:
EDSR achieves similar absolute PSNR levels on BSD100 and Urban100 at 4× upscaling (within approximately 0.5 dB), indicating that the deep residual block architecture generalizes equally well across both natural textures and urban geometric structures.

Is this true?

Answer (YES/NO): NO